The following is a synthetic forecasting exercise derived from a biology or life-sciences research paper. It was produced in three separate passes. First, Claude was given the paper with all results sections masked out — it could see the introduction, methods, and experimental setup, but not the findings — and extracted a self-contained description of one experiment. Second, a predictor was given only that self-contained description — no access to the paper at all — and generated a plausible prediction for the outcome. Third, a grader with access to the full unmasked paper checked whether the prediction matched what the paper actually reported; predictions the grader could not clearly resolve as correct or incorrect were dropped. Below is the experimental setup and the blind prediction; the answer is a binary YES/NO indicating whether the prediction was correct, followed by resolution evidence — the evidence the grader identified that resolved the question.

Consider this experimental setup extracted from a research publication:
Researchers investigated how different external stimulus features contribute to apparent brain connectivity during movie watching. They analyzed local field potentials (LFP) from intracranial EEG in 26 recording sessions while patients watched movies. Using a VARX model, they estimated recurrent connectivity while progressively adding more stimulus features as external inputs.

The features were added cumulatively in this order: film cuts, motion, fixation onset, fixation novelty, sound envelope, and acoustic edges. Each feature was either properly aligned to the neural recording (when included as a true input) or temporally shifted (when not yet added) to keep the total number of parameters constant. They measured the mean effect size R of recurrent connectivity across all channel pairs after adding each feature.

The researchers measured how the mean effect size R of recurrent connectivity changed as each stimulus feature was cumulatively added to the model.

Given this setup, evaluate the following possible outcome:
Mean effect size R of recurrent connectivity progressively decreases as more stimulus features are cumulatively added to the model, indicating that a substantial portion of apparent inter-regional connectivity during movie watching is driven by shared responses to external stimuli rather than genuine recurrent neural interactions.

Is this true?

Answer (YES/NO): YES